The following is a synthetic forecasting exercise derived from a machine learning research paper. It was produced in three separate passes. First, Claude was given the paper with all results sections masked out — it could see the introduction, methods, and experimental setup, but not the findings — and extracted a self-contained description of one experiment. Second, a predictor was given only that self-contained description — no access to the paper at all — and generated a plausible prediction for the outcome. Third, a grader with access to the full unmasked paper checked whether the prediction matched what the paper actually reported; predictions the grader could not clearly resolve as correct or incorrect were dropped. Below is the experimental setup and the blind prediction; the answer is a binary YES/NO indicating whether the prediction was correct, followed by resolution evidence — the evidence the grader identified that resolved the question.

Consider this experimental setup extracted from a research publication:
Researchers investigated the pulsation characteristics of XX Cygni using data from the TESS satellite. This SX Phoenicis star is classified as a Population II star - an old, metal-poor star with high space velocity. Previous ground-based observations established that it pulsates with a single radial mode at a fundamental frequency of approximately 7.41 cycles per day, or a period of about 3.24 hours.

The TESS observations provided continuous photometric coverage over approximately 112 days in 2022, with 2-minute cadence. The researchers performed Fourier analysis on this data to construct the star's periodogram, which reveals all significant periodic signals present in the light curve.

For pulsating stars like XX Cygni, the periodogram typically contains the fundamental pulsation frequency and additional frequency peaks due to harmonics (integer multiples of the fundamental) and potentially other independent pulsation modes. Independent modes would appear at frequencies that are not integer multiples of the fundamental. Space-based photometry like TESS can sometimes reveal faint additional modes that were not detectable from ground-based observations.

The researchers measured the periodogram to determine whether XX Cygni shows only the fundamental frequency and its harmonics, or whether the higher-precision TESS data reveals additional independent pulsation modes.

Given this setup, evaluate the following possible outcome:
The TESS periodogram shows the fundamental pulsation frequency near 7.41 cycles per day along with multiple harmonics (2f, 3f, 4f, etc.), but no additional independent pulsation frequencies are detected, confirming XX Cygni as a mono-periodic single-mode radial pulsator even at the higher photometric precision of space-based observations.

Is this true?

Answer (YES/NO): YES